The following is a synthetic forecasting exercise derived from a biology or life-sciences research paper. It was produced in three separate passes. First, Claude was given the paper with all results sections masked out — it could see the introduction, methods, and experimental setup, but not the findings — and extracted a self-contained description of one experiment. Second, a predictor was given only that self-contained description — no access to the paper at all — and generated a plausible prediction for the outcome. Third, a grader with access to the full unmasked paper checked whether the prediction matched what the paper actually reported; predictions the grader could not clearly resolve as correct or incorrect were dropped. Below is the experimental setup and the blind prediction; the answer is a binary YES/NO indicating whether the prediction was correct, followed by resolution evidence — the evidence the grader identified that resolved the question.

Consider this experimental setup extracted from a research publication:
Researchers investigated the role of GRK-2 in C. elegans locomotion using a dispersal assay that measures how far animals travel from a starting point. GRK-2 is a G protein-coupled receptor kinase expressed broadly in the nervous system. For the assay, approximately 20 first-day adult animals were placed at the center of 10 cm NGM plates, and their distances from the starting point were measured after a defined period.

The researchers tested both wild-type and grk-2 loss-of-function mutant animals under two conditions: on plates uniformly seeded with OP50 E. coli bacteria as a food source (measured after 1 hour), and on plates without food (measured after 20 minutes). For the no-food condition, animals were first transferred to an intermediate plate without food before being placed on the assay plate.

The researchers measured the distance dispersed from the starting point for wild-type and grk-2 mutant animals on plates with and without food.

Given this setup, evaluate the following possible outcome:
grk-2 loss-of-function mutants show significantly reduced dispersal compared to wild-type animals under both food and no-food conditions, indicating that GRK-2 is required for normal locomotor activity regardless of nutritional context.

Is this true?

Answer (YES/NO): YES